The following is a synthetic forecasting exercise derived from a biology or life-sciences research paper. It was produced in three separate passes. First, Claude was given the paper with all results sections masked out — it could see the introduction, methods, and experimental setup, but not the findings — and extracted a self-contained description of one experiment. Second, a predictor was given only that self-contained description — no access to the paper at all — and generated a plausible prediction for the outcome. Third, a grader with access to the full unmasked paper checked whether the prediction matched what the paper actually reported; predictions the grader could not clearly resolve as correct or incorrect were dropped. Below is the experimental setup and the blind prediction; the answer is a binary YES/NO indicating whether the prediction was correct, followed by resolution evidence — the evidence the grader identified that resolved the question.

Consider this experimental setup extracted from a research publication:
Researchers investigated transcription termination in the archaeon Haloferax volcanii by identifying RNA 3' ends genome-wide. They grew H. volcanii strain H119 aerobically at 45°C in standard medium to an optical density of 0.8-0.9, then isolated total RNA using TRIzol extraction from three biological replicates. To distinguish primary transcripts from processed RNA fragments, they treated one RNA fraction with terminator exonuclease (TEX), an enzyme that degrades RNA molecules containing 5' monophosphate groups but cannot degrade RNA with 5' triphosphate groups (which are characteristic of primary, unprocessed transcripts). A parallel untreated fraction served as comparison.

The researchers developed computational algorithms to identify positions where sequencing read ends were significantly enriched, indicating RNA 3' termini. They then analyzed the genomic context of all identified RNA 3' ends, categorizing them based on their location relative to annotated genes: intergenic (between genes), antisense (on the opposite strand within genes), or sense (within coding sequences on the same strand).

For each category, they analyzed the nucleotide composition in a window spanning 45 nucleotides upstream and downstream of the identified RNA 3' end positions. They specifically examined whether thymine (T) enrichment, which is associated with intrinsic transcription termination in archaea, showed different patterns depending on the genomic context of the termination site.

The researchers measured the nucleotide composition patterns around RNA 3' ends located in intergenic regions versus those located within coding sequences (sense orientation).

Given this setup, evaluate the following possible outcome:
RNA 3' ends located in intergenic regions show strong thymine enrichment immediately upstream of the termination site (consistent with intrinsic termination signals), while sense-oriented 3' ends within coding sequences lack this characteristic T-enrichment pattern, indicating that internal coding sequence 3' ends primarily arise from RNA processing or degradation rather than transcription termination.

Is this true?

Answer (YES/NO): NO